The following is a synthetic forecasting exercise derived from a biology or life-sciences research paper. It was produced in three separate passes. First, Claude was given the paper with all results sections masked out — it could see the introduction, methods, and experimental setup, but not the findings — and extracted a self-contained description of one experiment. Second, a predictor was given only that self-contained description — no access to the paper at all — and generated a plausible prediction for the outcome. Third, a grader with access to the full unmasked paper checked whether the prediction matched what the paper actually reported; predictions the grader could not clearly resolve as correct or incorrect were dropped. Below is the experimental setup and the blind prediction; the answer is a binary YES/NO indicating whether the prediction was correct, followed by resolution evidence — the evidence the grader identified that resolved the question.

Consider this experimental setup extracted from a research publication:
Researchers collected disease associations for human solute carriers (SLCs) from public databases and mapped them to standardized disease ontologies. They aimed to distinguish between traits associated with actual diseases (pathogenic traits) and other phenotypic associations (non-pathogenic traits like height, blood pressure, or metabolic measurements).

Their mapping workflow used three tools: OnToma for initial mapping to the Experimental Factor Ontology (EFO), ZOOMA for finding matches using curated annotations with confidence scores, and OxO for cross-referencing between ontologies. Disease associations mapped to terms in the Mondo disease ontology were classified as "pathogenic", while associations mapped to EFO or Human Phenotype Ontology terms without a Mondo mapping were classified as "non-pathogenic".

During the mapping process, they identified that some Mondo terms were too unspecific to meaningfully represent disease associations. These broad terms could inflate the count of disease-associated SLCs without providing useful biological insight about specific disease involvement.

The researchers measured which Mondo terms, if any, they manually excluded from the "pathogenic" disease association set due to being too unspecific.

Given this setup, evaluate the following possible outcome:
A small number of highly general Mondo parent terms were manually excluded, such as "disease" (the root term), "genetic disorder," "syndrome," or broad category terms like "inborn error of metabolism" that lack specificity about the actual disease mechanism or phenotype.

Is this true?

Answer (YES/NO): NO